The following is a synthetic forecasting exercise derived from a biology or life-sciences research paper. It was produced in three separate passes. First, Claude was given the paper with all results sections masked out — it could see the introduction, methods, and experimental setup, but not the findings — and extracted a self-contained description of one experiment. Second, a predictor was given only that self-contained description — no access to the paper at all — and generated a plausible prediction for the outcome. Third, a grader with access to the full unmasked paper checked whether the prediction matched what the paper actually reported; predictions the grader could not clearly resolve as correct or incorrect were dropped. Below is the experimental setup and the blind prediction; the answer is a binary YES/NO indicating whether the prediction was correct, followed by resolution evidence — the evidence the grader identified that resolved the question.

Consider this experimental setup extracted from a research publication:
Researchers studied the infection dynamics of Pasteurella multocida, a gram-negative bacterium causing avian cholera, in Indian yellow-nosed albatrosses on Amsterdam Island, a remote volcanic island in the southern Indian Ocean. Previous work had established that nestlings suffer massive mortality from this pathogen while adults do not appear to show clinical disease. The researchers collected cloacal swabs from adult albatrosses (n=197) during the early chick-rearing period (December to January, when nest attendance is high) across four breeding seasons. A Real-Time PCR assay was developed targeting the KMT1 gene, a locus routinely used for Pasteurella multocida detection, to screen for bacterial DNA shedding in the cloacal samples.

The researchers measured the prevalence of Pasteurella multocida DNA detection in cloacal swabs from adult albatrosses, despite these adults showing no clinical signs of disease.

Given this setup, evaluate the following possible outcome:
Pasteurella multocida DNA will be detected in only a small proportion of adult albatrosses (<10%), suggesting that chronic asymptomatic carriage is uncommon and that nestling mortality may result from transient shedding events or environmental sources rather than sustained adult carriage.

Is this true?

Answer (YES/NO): NO